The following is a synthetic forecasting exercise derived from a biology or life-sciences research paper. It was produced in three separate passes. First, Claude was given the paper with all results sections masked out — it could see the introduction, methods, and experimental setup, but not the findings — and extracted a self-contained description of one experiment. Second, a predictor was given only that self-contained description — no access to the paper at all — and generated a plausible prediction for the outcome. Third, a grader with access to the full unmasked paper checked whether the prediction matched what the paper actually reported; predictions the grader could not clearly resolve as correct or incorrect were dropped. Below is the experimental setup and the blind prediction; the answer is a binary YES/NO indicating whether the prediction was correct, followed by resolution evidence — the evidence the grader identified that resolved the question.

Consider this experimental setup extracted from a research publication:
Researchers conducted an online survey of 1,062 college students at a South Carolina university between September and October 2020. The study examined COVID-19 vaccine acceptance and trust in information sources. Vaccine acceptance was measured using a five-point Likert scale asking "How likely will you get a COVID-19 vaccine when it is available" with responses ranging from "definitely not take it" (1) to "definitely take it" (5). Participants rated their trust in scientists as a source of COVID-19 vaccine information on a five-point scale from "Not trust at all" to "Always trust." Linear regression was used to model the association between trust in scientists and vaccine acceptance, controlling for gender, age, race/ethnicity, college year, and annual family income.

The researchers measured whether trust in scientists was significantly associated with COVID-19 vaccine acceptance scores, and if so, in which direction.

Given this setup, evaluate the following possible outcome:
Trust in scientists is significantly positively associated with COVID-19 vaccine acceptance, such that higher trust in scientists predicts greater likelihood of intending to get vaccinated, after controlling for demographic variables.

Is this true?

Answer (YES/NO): YES